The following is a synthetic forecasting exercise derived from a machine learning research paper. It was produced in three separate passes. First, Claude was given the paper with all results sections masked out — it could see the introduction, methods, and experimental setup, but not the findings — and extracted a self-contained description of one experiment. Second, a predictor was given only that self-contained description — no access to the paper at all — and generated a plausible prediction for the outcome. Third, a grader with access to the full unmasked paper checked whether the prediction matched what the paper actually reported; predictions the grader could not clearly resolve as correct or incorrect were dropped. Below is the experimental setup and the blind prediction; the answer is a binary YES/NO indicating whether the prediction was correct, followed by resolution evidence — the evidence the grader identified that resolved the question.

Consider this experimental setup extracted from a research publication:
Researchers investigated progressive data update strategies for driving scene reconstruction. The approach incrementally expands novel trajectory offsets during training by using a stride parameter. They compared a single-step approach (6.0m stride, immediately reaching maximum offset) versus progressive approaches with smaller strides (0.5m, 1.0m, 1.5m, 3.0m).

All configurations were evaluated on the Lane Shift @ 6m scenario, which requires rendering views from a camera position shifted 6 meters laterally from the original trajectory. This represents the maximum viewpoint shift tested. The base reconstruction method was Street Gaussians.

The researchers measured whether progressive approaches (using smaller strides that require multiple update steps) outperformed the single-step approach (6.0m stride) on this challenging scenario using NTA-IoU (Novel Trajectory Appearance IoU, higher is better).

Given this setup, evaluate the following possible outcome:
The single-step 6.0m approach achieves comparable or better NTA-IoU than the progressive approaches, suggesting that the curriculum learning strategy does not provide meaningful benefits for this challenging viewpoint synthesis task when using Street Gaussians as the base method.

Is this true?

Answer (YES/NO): NO